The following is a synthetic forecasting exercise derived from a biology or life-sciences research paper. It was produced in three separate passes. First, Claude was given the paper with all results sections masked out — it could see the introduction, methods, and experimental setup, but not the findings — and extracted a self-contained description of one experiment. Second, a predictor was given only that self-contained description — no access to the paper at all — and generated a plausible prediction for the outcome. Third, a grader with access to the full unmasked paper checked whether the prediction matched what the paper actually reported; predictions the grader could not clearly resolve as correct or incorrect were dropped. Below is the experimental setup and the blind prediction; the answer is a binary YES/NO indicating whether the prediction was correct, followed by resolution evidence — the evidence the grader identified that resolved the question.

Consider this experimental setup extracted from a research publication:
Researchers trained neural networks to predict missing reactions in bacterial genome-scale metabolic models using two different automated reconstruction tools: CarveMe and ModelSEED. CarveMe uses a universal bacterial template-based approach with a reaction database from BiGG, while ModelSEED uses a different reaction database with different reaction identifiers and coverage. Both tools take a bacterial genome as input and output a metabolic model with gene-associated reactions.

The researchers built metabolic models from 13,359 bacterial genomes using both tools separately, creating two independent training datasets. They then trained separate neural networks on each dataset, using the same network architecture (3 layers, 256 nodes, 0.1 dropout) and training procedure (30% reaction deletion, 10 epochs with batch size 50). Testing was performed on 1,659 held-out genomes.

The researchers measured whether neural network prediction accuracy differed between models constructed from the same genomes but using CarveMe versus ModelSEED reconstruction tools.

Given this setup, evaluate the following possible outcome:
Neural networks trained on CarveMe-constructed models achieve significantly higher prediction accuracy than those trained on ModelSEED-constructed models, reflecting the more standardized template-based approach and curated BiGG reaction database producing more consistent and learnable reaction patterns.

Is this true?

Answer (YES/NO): NO